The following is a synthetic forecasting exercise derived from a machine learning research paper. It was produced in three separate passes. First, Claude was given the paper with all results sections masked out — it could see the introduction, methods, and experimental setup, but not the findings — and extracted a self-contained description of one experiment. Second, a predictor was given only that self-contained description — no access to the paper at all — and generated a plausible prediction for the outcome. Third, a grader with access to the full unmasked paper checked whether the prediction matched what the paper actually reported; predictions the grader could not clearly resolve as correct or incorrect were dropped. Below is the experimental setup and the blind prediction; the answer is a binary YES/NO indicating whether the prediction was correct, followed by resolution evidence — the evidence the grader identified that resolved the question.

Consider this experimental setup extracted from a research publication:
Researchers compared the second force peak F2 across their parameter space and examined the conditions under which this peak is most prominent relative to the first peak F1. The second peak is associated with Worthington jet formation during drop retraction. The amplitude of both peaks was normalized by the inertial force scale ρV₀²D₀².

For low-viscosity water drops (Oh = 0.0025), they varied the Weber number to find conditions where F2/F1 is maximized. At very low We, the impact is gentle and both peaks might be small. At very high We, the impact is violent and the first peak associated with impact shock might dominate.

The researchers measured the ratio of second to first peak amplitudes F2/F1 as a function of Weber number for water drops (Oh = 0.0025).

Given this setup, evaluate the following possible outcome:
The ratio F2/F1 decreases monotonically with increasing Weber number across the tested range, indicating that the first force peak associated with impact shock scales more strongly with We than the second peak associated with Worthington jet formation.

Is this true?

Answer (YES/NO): NO